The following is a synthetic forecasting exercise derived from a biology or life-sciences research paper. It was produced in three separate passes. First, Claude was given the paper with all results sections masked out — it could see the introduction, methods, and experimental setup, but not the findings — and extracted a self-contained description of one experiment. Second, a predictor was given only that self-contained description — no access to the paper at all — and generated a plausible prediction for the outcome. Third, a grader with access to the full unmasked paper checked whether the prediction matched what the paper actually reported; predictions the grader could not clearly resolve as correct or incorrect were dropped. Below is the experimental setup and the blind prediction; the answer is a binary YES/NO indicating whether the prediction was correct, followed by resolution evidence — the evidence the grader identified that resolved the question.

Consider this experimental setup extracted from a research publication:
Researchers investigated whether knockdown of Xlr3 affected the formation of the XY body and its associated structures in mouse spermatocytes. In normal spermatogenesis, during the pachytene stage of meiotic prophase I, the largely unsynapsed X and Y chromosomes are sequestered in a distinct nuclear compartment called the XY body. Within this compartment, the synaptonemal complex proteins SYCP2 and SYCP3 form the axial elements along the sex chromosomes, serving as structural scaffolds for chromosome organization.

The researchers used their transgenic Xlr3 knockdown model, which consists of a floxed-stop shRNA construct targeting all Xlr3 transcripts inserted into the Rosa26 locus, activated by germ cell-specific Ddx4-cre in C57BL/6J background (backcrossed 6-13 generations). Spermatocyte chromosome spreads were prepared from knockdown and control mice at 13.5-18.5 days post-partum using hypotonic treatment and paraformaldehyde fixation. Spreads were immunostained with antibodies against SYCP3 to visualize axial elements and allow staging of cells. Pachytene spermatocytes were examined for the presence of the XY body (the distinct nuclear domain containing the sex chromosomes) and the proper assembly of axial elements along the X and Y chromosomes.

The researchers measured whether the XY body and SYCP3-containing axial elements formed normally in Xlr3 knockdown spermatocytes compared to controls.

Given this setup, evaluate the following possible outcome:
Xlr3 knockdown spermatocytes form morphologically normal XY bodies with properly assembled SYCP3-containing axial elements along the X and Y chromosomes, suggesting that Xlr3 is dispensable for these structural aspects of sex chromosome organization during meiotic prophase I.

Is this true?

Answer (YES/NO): YES